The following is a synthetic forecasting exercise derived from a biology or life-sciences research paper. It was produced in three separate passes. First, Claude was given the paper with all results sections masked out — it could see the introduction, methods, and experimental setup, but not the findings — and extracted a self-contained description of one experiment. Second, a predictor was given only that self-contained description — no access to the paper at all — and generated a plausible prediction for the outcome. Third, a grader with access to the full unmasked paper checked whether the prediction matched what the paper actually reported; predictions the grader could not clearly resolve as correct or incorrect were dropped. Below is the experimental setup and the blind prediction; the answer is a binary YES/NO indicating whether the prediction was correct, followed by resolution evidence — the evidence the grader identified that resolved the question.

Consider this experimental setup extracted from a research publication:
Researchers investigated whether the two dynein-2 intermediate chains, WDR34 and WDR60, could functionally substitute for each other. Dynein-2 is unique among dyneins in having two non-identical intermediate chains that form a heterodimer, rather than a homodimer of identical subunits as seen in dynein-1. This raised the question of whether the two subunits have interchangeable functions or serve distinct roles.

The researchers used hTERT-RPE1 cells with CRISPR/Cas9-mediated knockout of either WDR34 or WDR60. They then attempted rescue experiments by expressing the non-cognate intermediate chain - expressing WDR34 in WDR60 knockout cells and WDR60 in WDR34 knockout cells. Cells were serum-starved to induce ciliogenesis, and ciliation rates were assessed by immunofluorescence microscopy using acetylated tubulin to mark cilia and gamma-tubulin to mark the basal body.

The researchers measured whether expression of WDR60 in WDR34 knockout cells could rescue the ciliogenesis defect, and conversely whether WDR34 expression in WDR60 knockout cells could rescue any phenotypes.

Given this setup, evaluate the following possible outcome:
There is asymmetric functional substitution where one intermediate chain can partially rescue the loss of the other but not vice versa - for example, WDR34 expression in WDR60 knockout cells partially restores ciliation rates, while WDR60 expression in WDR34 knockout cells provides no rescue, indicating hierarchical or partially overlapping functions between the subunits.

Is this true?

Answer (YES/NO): NO